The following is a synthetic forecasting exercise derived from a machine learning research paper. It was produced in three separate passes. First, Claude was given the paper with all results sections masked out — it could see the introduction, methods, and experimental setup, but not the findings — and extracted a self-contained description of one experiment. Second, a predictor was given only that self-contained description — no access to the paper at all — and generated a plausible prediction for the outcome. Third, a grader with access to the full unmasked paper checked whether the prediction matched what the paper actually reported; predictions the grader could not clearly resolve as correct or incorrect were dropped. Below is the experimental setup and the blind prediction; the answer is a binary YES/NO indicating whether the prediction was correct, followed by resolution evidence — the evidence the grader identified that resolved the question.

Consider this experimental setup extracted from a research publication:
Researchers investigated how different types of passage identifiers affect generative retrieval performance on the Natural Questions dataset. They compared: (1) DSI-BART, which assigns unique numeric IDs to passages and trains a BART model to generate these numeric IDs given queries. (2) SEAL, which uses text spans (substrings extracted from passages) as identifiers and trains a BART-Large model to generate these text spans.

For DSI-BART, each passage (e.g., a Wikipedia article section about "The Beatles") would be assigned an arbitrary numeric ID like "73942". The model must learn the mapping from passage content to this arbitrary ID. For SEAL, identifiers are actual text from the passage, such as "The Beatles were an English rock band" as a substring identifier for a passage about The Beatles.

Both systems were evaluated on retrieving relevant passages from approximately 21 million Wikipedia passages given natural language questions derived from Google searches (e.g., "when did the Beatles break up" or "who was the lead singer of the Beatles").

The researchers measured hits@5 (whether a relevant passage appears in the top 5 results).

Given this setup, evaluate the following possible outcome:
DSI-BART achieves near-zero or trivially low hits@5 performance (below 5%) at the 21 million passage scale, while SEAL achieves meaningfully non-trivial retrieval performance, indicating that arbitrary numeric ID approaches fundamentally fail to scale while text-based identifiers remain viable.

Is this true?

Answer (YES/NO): NO